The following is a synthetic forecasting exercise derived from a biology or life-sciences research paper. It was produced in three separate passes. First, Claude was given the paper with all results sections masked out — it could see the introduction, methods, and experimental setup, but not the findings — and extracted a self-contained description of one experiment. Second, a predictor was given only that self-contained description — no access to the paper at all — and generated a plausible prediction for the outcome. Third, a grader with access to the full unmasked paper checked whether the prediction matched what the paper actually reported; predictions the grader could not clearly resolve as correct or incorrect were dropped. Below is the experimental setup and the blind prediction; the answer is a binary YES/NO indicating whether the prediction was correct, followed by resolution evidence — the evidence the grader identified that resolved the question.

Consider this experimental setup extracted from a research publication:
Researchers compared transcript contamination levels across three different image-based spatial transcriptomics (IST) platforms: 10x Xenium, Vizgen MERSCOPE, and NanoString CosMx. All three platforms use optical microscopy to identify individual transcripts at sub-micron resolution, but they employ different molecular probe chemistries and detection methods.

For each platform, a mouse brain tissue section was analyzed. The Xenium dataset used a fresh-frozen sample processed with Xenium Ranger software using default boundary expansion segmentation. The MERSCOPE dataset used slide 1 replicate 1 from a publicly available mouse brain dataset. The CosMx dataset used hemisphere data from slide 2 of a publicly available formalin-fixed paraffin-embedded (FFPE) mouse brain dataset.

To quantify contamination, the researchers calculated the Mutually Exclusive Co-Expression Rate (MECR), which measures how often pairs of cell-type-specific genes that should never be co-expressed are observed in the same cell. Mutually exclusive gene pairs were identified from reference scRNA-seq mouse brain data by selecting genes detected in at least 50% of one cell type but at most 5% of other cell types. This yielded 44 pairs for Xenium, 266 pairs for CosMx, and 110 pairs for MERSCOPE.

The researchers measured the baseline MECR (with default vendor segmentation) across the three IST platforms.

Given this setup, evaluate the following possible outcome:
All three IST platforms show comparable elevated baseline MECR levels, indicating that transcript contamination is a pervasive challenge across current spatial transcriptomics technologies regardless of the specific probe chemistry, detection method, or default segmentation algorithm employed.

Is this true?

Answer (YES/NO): NO